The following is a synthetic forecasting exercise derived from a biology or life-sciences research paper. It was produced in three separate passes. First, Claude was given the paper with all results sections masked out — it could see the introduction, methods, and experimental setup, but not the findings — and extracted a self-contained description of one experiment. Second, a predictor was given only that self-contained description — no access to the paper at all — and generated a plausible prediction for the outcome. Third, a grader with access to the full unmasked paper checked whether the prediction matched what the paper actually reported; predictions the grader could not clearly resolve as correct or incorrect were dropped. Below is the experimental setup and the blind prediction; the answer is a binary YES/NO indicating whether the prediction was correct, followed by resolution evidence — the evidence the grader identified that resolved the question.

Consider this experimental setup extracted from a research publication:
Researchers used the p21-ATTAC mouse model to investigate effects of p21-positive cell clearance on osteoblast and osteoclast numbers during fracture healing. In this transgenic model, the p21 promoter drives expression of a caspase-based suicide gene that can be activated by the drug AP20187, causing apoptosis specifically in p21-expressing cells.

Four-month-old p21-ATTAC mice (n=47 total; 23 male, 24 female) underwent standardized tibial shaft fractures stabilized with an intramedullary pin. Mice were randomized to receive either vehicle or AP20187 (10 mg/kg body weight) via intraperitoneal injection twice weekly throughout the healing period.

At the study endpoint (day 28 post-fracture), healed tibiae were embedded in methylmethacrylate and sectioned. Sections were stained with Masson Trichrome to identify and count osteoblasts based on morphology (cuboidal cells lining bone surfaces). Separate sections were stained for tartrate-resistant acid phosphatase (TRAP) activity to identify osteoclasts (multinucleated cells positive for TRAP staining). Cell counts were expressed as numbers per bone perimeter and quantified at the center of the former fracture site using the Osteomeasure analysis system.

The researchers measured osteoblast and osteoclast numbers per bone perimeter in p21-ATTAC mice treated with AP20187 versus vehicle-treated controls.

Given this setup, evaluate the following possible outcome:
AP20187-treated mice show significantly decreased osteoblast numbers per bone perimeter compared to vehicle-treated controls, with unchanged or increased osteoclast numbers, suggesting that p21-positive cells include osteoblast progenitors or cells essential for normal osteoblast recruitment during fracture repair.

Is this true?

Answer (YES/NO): NO